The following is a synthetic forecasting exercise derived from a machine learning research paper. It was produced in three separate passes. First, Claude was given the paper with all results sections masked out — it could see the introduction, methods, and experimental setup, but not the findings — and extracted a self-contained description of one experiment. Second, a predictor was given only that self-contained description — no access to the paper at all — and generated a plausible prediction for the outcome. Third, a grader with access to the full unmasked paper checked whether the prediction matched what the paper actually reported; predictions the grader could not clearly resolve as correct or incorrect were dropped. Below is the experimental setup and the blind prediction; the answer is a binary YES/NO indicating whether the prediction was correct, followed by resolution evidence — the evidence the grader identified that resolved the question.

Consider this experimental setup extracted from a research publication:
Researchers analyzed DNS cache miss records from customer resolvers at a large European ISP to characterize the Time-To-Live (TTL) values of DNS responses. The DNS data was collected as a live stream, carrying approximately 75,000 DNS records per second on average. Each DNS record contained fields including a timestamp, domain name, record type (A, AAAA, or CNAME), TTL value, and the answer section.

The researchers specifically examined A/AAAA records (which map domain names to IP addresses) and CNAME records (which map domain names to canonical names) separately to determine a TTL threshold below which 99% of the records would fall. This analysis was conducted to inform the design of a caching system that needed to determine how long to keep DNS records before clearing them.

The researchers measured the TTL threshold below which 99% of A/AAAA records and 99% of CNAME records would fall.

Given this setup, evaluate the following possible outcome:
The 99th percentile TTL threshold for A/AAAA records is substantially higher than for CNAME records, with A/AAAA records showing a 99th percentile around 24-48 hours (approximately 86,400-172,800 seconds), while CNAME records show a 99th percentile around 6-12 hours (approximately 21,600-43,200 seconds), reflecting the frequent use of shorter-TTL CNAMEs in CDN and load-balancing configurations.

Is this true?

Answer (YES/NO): NO